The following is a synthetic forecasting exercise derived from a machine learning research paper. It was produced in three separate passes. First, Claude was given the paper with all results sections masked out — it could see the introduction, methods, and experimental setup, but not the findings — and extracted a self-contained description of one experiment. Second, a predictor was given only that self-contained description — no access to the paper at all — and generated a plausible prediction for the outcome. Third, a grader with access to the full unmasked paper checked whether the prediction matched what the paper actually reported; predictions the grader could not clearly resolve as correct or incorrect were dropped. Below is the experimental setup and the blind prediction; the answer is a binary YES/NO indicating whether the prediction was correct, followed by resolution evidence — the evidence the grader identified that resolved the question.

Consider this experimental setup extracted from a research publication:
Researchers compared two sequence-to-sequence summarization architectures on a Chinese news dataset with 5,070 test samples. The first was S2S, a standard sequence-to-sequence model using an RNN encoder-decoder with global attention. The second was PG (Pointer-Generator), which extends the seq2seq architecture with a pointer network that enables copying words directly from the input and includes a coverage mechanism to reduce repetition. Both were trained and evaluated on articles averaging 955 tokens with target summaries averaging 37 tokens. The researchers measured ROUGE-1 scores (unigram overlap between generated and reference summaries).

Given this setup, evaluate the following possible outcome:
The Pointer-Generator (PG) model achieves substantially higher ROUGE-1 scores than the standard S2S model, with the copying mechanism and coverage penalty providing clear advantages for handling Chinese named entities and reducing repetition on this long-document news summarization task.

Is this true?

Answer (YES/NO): YES